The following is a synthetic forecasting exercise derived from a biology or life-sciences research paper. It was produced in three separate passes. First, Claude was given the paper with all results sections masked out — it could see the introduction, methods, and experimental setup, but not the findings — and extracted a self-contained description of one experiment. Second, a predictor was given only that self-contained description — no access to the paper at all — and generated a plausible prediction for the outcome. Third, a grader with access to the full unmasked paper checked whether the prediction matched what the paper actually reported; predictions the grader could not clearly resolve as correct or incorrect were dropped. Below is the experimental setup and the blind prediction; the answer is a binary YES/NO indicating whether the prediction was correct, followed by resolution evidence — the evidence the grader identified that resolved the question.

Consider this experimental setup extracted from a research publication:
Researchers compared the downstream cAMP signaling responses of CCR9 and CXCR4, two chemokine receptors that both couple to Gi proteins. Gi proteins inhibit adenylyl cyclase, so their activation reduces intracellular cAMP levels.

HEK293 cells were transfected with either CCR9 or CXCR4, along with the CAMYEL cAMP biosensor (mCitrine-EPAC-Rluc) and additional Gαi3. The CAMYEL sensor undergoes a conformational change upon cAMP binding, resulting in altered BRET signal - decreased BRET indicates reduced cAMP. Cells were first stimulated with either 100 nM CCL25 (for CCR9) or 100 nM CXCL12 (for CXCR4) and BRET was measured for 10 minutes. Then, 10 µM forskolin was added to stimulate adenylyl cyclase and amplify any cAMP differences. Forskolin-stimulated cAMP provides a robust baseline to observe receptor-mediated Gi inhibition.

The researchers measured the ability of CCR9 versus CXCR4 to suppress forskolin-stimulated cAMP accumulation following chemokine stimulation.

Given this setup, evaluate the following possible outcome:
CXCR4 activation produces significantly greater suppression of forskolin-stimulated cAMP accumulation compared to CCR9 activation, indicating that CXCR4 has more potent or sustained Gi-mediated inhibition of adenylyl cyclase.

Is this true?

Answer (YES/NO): YES